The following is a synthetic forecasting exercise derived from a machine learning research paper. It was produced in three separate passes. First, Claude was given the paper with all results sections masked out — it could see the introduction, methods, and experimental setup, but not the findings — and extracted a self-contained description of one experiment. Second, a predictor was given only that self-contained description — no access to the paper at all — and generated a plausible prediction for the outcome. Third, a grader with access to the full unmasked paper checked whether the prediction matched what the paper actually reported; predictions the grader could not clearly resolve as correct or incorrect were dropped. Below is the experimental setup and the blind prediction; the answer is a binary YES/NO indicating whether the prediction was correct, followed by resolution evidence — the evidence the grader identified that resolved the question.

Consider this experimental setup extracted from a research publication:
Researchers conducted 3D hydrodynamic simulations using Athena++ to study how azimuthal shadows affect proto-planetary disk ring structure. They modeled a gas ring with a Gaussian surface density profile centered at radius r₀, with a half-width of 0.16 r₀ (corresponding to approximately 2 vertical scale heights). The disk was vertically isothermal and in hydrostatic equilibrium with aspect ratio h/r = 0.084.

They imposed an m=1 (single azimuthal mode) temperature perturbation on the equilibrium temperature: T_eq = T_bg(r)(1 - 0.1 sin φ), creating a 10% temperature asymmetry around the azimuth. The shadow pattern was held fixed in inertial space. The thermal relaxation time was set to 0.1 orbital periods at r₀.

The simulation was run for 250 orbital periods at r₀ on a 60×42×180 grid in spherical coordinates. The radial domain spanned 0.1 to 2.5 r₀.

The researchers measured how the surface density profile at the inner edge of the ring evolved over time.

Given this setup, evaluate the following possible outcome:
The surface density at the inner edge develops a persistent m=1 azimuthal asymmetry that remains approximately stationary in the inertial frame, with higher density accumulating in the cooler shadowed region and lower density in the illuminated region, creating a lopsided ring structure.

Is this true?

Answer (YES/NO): NO